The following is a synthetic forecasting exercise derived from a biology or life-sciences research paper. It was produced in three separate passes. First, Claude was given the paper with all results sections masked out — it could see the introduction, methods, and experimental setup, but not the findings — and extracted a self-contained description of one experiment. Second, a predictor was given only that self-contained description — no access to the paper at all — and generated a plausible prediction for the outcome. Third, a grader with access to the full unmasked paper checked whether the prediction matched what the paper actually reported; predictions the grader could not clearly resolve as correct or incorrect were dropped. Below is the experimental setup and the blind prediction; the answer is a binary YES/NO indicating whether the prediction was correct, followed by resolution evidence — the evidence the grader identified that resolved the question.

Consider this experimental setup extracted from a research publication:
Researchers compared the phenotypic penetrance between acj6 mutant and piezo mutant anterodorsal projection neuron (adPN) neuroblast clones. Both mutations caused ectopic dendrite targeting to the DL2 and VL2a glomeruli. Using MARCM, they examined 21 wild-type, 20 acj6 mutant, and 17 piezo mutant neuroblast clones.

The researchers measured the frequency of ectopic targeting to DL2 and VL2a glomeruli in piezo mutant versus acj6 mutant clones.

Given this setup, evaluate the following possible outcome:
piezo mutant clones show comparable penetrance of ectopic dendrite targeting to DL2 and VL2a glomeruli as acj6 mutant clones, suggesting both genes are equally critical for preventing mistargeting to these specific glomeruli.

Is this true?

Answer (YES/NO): NO